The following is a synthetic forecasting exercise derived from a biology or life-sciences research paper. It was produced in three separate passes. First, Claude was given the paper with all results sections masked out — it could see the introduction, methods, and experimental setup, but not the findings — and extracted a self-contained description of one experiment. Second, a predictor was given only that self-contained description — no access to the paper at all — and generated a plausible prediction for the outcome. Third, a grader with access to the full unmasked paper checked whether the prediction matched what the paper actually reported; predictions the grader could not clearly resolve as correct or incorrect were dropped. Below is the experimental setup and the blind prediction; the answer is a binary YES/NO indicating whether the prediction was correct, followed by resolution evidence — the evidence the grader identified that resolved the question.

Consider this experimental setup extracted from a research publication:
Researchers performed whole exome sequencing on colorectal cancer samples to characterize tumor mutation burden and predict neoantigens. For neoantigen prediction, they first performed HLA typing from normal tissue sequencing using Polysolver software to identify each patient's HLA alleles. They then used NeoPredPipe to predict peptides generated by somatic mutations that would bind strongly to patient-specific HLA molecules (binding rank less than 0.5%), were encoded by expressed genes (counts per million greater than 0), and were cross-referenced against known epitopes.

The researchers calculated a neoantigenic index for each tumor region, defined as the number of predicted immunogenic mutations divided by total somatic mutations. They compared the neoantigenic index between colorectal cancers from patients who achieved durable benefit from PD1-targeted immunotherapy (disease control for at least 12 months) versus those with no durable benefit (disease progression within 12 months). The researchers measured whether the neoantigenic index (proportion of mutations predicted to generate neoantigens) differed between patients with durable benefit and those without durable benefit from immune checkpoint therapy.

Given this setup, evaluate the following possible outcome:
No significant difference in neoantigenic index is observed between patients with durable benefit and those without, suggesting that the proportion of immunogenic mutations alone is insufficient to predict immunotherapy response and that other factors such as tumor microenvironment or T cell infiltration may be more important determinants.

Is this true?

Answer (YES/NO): YES